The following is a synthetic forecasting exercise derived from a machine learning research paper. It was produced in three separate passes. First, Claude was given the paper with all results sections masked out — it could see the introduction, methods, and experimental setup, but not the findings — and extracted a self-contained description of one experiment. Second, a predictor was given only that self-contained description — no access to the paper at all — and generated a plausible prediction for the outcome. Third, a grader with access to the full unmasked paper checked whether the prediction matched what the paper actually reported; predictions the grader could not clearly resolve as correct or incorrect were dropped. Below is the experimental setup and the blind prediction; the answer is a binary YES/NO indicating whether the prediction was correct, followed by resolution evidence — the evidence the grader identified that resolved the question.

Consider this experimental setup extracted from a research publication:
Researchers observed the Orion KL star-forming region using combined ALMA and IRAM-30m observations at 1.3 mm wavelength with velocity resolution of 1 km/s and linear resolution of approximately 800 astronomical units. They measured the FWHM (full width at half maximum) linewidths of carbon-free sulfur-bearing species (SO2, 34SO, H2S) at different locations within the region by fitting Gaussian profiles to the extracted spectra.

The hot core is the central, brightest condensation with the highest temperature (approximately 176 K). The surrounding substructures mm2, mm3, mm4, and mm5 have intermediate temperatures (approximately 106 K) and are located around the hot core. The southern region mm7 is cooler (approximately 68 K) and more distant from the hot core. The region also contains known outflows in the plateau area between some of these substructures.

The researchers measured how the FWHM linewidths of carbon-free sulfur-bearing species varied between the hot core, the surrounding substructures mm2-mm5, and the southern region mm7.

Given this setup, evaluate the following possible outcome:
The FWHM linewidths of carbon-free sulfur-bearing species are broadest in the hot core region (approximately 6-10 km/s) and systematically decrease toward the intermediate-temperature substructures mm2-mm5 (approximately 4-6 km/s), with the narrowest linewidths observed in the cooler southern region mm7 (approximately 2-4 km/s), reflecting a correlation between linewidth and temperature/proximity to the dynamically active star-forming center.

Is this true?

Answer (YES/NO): NO